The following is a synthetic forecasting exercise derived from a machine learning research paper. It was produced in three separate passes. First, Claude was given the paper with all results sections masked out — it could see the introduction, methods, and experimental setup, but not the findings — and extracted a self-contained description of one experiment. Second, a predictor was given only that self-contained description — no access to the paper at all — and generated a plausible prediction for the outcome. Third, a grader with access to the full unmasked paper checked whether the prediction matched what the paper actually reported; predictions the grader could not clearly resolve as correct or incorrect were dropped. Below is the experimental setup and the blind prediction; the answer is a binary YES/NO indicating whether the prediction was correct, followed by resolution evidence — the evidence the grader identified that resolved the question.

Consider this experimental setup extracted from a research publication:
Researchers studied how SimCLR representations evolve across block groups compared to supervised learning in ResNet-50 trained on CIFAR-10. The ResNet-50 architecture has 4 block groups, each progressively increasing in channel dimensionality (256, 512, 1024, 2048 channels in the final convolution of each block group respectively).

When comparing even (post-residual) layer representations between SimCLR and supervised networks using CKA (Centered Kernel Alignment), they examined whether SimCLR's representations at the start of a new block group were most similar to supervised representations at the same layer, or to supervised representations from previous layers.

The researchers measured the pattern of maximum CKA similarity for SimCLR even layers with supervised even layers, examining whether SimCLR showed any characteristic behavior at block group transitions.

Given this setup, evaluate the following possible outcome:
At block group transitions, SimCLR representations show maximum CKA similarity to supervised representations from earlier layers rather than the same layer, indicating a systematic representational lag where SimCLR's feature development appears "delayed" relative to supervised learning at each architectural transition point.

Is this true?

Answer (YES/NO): YES